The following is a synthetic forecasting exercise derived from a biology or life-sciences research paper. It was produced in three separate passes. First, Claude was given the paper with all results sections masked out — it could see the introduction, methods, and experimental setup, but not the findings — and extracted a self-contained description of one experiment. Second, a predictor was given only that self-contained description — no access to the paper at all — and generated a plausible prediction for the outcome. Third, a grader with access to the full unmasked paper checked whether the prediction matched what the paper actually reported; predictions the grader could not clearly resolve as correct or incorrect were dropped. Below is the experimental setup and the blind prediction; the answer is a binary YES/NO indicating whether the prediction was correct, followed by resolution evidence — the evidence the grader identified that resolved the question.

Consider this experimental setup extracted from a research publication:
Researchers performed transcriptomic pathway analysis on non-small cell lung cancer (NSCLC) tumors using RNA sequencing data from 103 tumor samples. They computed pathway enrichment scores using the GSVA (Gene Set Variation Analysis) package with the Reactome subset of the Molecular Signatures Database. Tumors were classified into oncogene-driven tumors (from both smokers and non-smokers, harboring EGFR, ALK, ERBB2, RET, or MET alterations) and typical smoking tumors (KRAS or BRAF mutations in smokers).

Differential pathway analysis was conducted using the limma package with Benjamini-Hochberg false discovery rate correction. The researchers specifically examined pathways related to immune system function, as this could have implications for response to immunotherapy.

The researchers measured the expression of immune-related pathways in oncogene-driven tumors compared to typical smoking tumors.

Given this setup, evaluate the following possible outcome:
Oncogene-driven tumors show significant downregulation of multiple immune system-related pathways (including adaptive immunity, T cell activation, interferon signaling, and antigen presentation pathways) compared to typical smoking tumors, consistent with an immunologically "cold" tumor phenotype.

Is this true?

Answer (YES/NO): NO